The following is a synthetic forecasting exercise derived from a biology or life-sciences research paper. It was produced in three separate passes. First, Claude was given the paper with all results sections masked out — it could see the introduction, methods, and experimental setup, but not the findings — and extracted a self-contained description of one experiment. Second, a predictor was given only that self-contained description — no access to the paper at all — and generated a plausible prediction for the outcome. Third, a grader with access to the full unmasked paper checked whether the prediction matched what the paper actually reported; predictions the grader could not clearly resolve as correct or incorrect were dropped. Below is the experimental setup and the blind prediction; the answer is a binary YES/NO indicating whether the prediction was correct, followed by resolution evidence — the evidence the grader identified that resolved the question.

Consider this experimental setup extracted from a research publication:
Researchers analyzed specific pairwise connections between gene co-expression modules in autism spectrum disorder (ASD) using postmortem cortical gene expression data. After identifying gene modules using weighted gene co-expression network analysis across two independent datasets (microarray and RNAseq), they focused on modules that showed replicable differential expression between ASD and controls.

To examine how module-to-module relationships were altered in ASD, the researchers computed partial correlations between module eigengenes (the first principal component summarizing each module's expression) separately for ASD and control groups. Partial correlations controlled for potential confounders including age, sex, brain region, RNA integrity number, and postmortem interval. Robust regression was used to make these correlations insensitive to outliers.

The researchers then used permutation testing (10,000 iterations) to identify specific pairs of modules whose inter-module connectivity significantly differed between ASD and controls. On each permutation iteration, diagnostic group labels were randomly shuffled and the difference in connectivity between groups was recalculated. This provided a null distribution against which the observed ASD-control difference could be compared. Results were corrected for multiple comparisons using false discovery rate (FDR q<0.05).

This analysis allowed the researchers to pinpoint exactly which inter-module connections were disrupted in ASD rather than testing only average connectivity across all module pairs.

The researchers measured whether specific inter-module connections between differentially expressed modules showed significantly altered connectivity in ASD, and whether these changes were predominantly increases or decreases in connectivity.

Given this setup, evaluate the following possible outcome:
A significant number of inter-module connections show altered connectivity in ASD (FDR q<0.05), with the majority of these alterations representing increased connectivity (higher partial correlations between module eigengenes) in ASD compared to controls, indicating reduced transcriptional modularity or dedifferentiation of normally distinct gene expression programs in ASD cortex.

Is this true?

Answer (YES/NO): NO